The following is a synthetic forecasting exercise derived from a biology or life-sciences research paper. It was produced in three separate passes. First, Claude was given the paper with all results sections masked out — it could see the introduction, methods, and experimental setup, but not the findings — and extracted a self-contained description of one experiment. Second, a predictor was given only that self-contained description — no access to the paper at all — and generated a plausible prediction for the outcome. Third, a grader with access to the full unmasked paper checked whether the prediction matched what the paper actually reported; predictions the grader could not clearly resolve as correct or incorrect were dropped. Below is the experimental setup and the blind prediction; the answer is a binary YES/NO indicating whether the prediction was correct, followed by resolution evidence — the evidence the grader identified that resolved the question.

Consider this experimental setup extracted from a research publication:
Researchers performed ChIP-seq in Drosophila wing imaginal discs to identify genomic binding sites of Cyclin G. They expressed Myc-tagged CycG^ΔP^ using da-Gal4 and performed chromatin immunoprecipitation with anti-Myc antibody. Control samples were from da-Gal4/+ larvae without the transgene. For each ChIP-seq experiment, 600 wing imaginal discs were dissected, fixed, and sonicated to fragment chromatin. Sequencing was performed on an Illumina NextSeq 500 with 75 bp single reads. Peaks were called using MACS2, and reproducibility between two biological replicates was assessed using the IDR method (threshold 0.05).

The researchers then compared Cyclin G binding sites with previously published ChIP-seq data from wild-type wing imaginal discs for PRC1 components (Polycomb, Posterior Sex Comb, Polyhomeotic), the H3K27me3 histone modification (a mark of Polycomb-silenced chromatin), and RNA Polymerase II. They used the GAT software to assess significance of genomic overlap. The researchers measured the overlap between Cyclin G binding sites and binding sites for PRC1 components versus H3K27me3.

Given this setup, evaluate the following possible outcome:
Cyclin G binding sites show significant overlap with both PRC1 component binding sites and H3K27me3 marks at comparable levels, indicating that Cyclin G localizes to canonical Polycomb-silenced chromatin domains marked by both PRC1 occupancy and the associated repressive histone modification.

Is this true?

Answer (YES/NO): NO